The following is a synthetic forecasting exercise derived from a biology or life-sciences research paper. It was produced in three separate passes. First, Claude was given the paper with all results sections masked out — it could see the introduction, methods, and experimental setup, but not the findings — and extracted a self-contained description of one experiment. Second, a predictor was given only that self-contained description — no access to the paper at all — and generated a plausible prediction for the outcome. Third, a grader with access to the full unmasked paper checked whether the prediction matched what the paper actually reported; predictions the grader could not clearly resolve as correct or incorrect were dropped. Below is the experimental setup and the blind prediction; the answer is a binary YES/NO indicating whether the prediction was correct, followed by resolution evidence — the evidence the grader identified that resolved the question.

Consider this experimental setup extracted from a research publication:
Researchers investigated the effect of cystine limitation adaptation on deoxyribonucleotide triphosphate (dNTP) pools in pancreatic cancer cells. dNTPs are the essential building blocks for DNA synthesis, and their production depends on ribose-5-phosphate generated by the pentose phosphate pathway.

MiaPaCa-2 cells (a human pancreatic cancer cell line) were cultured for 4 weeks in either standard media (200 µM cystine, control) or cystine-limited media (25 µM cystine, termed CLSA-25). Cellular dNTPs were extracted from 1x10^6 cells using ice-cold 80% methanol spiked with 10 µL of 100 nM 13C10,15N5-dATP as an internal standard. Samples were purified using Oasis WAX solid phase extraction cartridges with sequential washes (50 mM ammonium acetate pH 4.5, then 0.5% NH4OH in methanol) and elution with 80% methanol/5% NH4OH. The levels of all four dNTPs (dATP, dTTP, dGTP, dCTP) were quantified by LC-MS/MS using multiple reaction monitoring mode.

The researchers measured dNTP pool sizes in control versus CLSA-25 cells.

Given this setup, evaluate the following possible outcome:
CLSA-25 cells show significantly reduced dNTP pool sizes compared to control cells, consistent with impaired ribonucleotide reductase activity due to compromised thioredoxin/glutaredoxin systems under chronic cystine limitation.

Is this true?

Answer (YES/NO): NO